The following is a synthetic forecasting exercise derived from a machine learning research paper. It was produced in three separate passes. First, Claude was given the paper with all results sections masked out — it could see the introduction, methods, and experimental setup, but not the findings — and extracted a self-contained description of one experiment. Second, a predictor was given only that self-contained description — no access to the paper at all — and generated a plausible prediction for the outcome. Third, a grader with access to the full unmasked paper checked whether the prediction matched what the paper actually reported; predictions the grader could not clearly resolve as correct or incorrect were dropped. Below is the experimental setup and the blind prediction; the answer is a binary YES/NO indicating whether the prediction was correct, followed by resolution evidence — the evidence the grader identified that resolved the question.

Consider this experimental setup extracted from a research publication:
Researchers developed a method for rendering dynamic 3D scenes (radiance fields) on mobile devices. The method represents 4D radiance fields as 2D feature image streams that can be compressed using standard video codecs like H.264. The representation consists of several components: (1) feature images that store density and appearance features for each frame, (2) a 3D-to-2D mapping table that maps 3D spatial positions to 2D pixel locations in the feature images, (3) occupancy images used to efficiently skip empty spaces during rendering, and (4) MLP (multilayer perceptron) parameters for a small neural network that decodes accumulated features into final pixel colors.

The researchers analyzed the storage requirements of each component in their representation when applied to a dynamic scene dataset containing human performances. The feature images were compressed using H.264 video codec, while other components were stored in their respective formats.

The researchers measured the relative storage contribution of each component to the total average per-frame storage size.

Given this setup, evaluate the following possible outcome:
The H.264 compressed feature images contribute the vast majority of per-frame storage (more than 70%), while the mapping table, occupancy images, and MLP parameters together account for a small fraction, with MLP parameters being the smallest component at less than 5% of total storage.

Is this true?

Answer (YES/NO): NO